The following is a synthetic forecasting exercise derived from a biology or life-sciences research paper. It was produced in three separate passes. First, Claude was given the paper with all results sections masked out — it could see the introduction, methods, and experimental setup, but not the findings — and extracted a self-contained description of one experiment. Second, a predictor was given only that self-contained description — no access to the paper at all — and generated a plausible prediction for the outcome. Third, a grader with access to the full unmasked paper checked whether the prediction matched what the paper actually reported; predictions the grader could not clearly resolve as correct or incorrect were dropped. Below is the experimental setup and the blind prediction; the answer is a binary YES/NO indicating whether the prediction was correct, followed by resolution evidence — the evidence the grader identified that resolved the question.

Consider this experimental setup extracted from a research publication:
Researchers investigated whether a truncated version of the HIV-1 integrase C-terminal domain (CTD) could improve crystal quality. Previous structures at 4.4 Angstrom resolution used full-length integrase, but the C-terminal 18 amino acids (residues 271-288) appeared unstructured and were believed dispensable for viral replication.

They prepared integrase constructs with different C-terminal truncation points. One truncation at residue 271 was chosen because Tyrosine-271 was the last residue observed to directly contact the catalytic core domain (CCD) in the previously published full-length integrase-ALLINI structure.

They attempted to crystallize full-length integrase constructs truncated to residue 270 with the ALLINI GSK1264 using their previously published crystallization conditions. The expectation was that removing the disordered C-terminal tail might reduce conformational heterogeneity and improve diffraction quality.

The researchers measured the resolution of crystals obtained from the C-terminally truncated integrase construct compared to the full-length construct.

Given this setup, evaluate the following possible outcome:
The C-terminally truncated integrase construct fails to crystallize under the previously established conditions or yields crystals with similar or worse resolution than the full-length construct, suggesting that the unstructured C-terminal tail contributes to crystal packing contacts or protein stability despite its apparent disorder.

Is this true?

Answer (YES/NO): YES